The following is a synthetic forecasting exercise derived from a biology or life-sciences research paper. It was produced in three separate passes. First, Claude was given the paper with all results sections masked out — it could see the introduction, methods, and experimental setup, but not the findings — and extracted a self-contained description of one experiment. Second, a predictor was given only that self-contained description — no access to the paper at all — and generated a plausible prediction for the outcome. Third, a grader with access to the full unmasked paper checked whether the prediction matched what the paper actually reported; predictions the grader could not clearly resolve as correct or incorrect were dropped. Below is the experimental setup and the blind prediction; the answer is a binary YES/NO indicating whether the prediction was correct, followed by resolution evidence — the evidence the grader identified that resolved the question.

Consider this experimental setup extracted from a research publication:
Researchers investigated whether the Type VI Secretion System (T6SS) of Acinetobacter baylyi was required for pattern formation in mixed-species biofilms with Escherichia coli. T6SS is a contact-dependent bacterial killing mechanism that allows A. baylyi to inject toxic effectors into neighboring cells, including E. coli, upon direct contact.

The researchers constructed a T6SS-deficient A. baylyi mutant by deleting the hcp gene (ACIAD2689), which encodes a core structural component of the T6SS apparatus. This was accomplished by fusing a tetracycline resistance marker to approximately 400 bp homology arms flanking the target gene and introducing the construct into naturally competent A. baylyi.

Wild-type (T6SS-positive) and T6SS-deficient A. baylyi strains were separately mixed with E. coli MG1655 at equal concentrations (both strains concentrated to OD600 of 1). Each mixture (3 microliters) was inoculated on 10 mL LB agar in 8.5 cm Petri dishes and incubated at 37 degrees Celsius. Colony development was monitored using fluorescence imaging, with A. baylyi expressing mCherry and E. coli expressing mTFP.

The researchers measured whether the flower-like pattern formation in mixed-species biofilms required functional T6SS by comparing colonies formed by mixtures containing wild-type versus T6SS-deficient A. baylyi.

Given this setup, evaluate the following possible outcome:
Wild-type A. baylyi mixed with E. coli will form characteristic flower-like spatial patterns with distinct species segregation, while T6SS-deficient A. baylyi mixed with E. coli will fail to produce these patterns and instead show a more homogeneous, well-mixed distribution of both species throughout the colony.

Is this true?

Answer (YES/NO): NO